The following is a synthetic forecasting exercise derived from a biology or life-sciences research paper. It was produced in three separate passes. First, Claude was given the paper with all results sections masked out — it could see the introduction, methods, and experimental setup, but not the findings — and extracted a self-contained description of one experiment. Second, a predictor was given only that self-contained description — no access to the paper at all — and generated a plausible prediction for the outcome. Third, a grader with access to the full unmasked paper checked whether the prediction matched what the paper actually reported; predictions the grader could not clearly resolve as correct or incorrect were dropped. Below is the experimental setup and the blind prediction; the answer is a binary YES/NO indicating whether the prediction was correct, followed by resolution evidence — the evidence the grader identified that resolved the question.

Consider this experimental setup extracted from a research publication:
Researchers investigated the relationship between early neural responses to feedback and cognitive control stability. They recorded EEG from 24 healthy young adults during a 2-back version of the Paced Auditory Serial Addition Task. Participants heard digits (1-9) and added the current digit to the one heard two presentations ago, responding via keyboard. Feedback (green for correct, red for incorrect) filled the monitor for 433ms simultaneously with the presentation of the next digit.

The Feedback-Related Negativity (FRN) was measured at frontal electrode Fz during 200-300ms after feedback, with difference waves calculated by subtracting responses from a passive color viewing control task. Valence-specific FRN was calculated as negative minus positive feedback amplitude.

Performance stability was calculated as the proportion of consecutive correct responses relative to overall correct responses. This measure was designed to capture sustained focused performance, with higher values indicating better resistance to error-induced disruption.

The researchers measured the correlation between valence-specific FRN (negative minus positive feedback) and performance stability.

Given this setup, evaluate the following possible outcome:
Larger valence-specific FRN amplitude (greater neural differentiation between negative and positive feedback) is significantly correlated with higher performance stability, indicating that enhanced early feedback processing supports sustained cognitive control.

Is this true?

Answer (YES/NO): NO